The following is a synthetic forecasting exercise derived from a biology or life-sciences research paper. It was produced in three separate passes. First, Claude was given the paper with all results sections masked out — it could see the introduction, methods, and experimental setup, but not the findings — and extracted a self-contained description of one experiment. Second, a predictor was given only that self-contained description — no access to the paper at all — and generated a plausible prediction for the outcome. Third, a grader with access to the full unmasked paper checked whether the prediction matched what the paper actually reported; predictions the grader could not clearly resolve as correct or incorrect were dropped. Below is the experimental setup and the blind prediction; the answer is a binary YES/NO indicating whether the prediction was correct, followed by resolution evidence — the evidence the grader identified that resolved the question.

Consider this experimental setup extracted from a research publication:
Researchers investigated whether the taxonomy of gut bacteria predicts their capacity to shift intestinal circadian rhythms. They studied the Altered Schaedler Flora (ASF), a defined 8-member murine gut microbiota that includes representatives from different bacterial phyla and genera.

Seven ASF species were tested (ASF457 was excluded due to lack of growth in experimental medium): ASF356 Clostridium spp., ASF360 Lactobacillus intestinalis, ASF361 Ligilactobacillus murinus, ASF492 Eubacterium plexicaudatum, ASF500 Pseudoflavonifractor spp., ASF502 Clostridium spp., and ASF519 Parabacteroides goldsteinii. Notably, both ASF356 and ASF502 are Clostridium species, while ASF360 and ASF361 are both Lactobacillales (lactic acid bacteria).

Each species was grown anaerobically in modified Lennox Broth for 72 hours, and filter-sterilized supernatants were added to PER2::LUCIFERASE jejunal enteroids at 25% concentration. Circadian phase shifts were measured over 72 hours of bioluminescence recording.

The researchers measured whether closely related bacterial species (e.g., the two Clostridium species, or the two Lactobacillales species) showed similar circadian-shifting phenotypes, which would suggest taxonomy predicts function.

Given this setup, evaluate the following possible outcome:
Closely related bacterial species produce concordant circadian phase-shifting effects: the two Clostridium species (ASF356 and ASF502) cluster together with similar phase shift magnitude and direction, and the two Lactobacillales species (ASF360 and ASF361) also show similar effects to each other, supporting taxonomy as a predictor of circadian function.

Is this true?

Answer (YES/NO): NO